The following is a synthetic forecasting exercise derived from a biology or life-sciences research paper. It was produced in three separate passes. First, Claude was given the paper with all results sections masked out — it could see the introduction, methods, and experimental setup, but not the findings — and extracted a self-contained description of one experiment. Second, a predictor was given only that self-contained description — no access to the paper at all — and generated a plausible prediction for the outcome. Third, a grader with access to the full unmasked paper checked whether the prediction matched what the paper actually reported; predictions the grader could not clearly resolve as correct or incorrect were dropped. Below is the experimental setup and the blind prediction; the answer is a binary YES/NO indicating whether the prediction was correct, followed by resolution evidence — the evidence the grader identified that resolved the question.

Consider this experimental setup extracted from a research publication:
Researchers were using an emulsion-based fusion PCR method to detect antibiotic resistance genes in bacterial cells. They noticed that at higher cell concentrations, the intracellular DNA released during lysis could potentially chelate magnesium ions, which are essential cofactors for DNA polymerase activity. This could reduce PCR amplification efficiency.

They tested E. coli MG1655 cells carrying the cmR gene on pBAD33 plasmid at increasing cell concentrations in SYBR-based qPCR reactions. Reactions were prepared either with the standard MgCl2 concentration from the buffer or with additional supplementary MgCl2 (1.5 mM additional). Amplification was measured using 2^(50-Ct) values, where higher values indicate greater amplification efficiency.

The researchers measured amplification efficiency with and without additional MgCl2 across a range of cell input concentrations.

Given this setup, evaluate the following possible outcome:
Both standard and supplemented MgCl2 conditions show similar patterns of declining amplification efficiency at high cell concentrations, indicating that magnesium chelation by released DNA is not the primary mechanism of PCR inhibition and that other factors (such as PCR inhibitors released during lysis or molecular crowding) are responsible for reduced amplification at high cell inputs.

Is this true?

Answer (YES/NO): NO